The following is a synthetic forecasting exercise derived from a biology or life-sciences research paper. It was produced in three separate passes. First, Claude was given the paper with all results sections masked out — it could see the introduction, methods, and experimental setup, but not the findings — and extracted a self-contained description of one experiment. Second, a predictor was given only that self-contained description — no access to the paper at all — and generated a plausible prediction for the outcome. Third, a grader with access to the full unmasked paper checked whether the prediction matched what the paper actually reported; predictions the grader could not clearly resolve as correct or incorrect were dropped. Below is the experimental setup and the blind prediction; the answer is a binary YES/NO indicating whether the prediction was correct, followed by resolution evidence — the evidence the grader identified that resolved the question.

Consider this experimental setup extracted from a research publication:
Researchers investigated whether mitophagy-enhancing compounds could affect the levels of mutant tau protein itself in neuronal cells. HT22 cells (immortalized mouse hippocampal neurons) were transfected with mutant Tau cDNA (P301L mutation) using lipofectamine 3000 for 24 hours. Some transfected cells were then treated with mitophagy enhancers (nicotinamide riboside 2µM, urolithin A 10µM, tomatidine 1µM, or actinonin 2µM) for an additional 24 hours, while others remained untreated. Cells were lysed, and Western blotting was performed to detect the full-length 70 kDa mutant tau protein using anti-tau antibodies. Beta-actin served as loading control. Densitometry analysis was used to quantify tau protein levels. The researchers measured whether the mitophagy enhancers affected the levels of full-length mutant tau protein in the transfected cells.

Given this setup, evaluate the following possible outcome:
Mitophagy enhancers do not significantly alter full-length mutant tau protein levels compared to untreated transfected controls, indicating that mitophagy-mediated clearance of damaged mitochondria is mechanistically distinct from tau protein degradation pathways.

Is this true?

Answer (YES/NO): NO